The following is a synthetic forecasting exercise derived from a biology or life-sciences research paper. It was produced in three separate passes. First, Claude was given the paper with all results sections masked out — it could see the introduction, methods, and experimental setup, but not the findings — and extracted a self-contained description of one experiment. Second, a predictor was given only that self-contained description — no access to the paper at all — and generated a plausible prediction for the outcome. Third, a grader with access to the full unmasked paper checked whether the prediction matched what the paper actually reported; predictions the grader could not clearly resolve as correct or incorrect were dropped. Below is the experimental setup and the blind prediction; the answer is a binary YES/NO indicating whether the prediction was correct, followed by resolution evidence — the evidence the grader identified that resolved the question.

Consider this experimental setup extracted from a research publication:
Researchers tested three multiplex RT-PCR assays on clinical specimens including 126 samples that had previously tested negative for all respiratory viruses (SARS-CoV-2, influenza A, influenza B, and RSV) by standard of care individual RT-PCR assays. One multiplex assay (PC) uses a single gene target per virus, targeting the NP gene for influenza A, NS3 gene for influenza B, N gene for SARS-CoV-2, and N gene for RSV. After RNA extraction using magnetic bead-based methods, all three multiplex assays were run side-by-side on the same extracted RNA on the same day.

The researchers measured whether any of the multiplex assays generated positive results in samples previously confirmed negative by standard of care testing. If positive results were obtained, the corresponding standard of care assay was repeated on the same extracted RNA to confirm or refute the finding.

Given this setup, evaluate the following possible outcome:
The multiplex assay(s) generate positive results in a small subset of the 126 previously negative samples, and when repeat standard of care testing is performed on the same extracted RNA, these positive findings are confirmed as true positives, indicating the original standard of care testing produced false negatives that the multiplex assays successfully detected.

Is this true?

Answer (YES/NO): NO